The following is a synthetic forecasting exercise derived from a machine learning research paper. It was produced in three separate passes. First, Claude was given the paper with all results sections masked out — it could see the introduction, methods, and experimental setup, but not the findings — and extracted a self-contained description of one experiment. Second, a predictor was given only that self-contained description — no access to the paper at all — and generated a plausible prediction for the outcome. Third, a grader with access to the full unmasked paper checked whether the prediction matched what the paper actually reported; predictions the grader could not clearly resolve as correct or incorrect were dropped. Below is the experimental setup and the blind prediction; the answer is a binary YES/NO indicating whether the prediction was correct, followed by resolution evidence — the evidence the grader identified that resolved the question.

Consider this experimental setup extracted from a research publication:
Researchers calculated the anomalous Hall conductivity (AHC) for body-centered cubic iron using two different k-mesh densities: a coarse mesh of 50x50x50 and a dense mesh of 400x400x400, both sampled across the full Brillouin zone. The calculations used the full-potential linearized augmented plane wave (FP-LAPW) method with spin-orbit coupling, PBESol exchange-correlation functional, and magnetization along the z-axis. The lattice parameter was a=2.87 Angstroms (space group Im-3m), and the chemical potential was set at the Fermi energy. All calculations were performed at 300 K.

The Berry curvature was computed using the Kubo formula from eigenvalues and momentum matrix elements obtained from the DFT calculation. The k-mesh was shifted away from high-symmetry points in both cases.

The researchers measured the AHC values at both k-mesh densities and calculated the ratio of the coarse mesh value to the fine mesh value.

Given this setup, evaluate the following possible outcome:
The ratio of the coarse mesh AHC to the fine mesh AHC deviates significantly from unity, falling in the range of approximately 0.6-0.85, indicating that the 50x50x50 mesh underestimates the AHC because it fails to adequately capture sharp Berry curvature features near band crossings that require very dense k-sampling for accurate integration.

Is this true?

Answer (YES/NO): NO